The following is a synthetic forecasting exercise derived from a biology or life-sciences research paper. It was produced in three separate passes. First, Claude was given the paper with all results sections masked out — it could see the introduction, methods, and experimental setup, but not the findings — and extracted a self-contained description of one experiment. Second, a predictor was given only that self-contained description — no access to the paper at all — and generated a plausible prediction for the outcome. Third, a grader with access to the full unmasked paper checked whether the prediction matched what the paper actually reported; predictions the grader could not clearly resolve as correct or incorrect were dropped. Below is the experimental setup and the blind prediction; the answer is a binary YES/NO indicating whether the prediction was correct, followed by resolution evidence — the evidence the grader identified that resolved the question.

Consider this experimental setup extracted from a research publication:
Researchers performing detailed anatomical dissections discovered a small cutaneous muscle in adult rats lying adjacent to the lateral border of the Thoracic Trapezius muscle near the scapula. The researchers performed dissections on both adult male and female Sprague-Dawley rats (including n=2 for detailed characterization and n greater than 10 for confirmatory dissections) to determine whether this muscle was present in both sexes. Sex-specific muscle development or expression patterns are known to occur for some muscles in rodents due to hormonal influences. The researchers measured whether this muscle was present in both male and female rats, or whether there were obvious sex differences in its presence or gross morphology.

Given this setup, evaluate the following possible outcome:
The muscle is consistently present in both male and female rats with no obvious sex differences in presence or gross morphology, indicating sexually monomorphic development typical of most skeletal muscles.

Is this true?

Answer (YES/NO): YES